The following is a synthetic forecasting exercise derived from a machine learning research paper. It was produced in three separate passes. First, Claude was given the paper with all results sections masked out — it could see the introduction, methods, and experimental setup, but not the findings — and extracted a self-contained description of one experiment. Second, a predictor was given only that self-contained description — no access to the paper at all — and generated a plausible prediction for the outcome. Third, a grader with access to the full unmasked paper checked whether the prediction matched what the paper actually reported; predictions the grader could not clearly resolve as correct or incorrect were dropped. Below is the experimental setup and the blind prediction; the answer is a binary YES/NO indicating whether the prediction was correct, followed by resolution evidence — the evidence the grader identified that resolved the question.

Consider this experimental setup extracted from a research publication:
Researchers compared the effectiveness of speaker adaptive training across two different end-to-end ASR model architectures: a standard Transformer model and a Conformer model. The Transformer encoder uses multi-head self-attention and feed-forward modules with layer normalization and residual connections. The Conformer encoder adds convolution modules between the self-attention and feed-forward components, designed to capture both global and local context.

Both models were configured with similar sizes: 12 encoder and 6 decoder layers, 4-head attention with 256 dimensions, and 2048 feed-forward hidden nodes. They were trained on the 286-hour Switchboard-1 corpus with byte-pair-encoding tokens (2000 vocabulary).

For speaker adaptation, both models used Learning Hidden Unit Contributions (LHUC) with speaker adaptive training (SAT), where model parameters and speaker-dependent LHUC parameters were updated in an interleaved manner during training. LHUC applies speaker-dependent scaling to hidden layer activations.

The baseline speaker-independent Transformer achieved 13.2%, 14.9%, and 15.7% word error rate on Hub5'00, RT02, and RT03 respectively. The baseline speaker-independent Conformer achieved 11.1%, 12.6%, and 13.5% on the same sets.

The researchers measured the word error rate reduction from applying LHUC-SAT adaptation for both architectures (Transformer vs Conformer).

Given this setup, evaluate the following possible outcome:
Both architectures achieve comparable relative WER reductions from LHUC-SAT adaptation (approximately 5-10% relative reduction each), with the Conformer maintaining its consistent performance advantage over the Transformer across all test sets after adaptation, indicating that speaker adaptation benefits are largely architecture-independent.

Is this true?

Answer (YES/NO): NO